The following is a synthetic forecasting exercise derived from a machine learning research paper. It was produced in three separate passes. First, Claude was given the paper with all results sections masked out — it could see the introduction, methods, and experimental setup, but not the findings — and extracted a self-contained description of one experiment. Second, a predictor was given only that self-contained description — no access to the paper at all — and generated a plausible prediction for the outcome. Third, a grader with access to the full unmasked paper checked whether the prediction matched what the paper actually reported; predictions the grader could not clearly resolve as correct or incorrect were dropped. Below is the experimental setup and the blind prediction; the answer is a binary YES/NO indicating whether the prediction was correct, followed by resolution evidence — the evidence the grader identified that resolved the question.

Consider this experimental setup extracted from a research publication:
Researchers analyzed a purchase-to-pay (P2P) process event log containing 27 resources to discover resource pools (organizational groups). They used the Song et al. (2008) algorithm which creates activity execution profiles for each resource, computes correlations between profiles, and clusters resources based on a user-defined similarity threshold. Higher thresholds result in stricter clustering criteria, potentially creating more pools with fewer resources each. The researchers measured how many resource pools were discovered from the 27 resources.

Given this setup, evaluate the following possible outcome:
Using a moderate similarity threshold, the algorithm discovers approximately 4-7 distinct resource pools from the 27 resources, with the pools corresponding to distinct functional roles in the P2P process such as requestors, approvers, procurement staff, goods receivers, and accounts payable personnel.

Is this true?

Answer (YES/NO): YES